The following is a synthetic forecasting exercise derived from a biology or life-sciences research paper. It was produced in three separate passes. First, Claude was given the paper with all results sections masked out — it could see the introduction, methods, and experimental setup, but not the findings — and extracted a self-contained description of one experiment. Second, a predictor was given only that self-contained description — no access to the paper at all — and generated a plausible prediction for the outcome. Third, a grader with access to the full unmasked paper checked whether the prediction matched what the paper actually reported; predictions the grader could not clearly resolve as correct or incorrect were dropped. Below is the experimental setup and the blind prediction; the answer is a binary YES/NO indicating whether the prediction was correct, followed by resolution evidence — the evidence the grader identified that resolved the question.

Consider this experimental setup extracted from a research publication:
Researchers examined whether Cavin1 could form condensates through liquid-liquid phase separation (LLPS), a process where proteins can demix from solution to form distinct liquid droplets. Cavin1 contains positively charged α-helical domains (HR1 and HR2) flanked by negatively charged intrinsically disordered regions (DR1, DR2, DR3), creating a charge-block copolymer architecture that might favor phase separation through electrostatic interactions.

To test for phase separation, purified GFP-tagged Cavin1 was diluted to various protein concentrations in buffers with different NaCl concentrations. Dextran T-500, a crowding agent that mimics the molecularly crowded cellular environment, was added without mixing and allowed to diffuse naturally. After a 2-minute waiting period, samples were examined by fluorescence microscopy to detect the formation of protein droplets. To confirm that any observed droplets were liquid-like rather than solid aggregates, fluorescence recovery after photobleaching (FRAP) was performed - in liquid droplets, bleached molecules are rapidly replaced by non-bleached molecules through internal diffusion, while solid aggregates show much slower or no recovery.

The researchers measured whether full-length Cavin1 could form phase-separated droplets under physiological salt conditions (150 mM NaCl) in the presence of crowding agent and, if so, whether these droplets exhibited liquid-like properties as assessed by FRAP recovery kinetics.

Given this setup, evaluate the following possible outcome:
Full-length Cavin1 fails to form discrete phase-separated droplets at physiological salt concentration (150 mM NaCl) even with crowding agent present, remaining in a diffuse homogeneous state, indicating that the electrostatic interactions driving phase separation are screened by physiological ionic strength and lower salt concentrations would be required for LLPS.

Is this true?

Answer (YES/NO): NO